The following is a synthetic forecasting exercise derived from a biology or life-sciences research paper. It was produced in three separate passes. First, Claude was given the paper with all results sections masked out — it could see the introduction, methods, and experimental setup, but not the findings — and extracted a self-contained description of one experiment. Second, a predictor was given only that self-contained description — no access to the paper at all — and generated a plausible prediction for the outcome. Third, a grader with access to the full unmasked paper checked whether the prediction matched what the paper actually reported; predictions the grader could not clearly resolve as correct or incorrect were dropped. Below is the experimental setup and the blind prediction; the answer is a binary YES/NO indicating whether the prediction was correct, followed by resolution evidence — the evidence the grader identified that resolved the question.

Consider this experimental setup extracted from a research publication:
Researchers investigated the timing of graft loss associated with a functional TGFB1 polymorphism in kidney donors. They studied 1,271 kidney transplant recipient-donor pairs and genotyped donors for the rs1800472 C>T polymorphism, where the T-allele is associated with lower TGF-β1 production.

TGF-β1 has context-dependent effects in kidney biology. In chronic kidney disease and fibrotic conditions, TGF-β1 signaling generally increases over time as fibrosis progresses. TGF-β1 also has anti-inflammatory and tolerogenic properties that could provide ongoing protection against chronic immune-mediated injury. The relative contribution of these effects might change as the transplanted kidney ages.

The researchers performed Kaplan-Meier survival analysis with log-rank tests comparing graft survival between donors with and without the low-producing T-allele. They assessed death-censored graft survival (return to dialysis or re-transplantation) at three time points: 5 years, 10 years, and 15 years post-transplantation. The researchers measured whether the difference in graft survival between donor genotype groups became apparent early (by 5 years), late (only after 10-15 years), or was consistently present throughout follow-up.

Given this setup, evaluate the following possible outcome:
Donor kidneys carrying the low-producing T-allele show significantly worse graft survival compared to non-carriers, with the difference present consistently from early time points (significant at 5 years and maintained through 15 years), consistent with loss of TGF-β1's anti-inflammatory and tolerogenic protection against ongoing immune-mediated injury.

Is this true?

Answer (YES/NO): NO